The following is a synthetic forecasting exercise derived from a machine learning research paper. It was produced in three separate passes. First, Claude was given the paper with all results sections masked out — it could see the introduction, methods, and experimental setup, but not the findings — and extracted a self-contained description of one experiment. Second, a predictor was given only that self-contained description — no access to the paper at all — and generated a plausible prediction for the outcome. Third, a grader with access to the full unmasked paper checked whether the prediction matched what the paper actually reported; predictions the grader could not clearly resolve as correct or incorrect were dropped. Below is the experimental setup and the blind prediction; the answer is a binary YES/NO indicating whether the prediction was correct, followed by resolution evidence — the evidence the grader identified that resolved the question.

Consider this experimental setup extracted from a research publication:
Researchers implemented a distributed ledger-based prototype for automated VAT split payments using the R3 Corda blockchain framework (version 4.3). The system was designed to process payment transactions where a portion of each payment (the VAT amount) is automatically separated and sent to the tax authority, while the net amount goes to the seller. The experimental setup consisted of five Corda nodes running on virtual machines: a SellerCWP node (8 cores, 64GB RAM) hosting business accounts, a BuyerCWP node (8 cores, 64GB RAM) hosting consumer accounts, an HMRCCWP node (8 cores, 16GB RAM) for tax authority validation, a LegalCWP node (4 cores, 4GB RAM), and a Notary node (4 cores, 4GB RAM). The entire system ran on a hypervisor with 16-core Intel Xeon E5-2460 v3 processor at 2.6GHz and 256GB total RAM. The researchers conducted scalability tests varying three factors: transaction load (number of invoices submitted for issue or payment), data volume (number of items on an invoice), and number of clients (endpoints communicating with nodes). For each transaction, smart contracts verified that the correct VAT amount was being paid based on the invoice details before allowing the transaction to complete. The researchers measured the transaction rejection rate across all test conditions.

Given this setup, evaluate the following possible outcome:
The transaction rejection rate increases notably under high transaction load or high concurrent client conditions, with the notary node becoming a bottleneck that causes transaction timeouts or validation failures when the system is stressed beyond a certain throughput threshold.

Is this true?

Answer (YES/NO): NO